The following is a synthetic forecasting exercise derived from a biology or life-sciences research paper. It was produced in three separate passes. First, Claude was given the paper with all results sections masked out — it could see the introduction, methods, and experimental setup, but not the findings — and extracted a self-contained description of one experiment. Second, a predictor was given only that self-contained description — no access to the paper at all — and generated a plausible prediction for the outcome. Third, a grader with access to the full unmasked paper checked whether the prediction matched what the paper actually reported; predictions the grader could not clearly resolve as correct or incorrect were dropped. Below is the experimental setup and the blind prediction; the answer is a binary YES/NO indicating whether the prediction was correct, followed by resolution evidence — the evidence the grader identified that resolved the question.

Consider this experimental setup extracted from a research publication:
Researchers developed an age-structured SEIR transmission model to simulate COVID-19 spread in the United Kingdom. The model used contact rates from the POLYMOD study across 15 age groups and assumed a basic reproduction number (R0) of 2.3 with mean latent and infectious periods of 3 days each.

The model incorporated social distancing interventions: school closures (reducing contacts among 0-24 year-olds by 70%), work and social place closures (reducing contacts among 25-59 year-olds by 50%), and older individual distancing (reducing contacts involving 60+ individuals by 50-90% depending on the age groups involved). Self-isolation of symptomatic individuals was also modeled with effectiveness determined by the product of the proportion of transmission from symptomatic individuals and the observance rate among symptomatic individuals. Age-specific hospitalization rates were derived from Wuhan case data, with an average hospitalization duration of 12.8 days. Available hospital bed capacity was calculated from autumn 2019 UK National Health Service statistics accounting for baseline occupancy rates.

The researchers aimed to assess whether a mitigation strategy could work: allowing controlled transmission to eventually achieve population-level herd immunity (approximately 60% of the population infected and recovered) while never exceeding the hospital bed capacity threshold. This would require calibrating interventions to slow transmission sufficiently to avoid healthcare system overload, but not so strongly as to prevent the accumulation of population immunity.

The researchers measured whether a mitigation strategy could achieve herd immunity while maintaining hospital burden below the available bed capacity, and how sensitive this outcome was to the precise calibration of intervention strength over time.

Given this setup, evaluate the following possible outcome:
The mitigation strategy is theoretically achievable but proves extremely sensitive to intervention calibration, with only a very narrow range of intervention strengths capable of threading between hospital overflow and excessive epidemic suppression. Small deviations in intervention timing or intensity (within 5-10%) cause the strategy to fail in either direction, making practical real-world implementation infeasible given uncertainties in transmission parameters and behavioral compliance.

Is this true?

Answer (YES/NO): NO